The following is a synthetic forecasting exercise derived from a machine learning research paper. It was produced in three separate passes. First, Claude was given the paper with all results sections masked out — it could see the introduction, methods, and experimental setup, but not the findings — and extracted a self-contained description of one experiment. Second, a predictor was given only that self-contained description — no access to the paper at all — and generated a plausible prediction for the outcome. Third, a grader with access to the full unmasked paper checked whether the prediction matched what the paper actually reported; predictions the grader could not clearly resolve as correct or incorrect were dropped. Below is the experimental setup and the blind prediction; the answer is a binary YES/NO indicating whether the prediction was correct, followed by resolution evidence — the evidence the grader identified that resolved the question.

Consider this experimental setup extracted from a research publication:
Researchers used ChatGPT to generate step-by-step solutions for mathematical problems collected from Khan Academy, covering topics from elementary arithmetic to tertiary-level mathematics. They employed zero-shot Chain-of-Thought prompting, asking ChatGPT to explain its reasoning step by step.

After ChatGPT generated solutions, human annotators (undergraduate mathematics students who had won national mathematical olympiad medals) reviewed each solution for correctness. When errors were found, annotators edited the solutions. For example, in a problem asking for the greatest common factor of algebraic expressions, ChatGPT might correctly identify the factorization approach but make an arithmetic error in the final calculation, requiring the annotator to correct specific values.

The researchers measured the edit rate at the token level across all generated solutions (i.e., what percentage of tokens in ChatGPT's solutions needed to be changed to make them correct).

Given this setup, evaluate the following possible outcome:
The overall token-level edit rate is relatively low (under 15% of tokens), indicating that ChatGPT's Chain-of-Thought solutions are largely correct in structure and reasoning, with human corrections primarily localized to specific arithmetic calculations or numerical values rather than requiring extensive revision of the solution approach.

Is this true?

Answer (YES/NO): YES